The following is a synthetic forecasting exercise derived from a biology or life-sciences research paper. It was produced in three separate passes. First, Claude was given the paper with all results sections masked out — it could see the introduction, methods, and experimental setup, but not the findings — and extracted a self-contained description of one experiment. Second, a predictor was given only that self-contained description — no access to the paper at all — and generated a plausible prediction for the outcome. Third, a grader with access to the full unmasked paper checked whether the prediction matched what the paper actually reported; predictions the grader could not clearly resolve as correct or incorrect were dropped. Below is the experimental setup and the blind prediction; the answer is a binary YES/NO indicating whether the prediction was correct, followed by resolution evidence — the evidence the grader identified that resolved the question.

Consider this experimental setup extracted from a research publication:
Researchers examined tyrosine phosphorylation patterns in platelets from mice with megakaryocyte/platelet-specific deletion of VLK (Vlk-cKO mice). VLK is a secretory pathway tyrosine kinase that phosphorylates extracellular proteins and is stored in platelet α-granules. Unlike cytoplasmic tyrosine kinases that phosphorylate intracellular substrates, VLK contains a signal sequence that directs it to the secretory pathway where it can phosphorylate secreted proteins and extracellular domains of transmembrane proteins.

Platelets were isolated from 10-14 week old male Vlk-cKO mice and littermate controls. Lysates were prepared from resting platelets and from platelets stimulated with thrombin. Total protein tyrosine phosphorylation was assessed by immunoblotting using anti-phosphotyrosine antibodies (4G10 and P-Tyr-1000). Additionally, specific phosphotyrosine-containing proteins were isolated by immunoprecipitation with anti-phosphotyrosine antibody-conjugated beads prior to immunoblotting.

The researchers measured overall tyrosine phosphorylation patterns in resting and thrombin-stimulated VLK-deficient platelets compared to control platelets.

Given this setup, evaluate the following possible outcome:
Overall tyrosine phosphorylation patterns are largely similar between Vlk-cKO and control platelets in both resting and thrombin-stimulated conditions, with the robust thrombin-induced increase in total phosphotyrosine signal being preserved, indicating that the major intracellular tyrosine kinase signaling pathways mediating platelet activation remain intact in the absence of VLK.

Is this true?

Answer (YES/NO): NO